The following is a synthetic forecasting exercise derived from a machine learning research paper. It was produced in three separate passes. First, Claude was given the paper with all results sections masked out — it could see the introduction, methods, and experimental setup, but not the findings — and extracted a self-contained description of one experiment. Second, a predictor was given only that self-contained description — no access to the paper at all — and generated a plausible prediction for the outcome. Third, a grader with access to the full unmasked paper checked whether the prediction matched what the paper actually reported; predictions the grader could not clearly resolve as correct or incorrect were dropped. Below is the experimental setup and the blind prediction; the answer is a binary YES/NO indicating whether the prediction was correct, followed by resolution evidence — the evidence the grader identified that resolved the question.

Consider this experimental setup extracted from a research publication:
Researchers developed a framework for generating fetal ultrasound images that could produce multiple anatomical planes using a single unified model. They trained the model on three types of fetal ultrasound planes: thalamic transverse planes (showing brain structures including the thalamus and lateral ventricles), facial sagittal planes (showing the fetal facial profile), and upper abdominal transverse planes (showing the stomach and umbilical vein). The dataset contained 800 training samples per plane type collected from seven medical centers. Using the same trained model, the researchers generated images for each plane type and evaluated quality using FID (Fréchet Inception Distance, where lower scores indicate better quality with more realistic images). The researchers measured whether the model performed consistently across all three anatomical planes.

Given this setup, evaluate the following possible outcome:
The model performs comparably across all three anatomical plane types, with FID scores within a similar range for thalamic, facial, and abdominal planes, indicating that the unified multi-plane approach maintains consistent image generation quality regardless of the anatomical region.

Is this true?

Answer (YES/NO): YES